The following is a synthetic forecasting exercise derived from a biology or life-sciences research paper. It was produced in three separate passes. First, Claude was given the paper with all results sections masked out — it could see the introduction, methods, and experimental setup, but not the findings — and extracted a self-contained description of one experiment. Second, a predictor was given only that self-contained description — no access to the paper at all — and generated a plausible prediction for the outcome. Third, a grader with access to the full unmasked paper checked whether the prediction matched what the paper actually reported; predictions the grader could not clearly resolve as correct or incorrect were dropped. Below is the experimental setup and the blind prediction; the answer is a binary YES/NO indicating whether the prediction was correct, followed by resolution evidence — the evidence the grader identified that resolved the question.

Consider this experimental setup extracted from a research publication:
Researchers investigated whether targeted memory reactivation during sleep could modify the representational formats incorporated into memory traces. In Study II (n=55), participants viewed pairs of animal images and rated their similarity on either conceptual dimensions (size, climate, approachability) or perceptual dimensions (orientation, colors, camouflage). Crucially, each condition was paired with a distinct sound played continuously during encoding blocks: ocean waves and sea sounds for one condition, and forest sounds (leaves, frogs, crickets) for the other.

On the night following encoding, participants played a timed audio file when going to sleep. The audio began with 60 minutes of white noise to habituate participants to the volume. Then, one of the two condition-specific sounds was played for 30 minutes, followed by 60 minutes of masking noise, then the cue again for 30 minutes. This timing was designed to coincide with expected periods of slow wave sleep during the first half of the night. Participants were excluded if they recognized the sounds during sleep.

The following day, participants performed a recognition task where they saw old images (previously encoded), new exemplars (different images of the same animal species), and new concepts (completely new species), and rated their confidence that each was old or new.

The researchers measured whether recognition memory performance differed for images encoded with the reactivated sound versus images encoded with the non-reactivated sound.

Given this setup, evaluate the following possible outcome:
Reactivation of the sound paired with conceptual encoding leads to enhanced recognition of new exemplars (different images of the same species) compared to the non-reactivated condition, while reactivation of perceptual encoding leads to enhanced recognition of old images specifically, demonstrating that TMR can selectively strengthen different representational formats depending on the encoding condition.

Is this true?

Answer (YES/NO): NO